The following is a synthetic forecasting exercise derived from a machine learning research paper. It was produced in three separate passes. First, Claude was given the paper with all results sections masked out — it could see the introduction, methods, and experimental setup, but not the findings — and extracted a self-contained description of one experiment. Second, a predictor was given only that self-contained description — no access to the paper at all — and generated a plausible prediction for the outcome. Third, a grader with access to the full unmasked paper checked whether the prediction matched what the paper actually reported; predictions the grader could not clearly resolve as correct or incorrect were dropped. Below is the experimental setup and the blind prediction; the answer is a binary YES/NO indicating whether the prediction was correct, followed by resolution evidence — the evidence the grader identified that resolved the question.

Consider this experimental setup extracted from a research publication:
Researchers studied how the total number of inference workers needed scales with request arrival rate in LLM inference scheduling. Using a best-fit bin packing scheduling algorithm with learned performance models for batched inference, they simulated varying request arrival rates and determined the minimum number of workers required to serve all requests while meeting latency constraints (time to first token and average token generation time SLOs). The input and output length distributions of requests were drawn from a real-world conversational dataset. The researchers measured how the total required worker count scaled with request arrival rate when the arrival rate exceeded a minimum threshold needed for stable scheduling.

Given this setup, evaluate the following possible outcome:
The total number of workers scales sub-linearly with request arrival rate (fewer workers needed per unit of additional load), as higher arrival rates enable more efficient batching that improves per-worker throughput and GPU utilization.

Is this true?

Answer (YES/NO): NO